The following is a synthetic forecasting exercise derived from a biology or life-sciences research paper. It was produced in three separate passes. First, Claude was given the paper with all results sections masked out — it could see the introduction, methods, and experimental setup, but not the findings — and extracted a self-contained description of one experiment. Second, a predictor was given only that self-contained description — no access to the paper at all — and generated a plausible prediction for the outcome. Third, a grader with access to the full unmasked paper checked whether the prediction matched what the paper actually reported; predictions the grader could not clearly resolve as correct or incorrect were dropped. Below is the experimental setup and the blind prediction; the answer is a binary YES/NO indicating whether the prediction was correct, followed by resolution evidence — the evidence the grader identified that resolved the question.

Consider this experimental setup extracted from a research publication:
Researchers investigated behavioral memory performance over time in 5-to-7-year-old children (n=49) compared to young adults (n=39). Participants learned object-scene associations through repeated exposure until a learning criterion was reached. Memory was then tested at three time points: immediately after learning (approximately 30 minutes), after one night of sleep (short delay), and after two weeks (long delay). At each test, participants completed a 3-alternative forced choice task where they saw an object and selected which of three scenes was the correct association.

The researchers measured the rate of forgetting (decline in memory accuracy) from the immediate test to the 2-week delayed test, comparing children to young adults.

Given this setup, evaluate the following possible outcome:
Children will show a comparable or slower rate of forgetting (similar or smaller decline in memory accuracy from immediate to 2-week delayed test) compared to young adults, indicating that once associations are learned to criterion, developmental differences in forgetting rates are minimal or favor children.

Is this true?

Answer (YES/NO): NO